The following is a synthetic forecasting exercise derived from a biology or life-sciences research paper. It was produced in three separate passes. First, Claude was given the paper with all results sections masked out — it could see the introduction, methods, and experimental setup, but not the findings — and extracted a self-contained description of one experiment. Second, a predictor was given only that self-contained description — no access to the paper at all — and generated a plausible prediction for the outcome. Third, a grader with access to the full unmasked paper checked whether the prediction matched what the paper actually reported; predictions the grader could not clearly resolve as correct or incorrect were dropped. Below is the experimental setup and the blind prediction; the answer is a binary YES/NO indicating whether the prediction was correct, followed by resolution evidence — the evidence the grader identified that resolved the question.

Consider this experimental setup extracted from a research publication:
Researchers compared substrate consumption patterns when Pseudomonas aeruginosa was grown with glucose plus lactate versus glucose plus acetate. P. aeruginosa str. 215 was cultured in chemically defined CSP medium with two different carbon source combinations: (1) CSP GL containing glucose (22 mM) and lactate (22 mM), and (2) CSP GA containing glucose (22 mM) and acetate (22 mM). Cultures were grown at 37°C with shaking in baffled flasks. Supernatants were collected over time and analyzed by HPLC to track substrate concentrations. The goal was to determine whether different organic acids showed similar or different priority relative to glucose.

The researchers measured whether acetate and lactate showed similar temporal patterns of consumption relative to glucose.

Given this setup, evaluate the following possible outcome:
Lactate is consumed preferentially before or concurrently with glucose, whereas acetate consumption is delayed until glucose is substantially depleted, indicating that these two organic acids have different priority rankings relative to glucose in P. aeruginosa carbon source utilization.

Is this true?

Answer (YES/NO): NO